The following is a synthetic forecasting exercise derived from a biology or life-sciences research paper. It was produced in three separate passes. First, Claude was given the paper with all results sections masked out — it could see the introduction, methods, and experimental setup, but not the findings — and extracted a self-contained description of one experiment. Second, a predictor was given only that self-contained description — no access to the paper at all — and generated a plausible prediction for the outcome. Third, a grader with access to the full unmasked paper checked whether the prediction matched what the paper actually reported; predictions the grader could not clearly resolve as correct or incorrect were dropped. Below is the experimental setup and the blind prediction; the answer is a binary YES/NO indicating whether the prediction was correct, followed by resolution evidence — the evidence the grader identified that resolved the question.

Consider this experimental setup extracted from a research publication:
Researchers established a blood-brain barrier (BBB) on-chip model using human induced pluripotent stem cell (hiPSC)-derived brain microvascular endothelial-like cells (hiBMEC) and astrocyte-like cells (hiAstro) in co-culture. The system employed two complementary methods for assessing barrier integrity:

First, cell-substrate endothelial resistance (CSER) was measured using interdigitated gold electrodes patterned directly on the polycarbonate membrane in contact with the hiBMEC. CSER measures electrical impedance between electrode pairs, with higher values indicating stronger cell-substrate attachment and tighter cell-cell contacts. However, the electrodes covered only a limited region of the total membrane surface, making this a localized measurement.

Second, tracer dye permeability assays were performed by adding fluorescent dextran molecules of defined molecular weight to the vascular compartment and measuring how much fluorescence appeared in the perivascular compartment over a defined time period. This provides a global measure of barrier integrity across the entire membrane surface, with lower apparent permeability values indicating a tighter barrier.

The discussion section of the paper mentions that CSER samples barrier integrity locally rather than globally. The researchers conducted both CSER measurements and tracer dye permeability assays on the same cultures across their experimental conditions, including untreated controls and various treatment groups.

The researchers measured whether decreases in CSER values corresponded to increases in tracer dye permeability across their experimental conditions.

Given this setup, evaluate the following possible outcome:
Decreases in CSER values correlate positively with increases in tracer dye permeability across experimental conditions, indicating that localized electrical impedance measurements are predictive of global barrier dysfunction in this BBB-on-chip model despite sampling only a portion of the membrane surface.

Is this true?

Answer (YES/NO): NO